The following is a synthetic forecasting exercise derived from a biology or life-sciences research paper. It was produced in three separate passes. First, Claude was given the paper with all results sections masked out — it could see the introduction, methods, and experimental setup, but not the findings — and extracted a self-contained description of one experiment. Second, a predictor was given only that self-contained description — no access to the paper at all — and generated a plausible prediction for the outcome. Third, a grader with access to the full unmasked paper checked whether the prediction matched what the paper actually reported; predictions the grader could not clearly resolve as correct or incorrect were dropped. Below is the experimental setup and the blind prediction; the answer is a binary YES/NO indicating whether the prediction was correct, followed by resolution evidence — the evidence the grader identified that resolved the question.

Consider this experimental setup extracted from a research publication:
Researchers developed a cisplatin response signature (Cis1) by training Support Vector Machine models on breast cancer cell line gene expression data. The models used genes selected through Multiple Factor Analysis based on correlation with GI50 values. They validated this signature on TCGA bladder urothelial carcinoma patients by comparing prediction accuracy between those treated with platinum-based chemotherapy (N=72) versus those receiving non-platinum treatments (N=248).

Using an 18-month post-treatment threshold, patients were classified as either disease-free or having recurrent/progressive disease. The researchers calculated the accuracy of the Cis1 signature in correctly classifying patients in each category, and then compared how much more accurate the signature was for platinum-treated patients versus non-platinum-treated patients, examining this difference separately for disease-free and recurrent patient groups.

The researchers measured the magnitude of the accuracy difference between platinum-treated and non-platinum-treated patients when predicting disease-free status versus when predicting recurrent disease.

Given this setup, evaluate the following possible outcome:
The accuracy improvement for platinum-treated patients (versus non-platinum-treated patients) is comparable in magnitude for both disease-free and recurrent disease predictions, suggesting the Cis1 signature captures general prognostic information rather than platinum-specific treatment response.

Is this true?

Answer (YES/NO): NO